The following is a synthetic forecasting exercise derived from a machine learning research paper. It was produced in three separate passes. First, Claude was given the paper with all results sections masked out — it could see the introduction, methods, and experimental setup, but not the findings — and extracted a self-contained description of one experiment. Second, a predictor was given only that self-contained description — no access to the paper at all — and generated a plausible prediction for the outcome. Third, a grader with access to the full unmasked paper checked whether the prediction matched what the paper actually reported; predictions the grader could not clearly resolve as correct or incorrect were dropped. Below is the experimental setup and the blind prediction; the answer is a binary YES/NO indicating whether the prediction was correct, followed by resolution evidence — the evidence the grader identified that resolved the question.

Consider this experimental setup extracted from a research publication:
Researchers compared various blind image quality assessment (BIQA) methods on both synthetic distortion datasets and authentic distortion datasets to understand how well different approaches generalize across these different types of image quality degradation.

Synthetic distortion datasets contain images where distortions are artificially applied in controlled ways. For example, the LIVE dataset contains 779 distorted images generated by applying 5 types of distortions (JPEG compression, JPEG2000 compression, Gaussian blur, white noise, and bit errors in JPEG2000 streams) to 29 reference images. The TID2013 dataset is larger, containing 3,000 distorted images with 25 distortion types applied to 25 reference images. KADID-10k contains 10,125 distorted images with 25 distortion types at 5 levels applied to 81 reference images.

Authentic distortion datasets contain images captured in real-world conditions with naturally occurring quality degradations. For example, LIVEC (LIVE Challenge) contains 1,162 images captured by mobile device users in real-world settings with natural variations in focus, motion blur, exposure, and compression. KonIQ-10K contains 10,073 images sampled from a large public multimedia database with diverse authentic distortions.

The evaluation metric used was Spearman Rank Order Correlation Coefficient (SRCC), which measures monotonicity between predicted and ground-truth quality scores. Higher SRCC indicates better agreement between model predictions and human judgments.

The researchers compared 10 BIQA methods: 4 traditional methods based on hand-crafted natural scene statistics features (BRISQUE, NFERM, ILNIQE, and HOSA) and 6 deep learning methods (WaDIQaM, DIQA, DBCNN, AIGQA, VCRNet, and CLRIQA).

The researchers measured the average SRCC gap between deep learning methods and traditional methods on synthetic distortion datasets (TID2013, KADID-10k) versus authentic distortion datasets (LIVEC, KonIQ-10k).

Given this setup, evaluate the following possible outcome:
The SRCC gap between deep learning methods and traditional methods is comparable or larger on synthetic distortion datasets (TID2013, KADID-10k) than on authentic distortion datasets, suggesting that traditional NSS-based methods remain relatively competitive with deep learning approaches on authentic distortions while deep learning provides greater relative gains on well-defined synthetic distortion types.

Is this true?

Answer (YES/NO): YES